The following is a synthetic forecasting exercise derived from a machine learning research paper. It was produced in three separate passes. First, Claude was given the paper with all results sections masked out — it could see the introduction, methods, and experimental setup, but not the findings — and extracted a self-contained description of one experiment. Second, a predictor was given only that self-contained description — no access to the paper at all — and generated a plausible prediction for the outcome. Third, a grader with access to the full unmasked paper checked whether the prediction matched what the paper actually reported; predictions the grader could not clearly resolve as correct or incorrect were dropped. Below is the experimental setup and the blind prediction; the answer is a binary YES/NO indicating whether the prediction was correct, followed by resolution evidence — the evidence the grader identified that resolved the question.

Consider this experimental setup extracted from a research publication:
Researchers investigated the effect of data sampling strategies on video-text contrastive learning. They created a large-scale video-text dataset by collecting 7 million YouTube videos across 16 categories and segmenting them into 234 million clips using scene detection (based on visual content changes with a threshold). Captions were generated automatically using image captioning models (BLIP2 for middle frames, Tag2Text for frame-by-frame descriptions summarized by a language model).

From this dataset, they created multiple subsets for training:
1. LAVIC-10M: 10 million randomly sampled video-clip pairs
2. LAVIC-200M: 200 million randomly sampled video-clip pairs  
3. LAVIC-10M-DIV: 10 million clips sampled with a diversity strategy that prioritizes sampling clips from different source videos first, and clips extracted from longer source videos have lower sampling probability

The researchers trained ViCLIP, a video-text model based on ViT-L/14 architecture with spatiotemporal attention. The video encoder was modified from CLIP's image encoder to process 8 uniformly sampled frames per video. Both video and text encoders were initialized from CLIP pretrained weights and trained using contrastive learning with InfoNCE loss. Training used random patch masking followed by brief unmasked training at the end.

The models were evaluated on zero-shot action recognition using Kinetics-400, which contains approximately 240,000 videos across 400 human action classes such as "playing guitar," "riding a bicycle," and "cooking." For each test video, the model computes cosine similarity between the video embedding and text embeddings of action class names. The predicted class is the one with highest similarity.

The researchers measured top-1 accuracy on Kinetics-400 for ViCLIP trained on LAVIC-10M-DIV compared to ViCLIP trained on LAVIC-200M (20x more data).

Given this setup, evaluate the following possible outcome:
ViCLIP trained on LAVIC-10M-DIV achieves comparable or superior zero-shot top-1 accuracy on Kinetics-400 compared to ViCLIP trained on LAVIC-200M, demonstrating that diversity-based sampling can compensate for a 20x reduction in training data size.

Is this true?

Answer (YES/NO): YES